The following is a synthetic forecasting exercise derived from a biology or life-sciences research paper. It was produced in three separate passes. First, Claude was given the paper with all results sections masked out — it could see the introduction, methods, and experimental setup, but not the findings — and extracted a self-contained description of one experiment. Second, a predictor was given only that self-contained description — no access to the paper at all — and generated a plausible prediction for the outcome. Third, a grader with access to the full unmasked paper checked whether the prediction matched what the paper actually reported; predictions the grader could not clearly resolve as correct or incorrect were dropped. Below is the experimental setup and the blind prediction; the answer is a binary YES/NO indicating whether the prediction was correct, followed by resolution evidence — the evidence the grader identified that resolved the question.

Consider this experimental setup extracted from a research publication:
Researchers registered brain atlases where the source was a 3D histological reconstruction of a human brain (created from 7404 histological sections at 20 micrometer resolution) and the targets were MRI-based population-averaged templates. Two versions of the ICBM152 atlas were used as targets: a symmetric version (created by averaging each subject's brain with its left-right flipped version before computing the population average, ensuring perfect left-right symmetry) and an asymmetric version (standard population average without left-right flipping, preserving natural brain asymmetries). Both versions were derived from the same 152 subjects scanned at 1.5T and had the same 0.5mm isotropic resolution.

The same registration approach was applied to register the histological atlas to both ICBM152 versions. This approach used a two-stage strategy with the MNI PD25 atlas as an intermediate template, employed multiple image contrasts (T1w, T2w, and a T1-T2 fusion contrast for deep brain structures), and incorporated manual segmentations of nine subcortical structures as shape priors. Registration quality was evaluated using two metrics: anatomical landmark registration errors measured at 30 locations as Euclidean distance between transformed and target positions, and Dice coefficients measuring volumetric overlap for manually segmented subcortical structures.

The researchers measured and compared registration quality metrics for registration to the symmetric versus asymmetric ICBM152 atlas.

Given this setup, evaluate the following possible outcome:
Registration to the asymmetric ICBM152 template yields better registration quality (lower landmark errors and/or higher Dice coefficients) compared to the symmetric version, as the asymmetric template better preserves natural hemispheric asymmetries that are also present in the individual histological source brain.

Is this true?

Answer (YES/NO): NO